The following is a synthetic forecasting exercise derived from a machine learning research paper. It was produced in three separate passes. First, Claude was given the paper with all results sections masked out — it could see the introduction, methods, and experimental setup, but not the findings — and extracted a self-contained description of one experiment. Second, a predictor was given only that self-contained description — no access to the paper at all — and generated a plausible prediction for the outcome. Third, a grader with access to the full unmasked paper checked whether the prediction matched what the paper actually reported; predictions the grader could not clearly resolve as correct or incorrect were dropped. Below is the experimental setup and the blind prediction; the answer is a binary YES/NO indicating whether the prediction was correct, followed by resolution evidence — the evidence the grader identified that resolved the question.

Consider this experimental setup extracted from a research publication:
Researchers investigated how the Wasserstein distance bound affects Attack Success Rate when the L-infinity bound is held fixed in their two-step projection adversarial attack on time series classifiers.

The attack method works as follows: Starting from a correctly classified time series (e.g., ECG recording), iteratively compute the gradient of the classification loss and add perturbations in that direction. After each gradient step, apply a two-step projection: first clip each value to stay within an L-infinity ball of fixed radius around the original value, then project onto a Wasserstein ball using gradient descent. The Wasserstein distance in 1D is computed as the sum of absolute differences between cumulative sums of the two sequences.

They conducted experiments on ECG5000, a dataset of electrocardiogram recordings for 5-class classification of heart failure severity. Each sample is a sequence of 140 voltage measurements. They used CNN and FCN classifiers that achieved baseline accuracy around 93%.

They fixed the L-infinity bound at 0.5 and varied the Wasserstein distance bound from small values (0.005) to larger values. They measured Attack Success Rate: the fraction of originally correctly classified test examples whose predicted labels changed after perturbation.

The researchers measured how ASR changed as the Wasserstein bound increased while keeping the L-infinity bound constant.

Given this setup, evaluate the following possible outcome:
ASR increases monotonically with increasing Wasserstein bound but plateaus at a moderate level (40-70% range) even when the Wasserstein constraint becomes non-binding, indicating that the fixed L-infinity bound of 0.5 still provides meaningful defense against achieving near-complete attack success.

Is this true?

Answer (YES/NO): NO